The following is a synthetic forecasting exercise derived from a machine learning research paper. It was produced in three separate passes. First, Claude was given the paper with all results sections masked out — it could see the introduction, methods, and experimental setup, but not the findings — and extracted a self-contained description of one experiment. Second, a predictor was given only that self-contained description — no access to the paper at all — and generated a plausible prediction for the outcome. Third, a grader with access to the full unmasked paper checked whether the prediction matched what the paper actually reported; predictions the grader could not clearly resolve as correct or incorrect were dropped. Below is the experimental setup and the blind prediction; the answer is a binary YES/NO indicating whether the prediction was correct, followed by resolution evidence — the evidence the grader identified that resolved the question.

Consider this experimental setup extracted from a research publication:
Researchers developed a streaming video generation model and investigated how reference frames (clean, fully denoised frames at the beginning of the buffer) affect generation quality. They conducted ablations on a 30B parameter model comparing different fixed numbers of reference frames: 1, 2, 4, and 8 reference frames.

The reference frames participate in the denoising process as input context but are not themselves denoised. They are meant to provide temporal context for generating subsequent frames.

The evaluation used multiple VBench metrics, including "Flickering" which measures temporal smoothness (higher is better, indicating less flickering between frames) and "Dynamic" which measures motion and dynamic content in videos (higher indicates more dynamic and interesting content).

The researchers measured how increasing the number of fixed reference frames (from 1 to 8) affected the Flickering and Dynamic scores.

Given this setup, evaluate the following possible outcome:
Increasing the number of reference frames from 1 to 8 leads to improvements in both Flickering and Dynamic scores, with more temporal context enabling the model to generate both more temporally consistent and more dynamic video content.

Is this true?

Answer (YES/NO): NO